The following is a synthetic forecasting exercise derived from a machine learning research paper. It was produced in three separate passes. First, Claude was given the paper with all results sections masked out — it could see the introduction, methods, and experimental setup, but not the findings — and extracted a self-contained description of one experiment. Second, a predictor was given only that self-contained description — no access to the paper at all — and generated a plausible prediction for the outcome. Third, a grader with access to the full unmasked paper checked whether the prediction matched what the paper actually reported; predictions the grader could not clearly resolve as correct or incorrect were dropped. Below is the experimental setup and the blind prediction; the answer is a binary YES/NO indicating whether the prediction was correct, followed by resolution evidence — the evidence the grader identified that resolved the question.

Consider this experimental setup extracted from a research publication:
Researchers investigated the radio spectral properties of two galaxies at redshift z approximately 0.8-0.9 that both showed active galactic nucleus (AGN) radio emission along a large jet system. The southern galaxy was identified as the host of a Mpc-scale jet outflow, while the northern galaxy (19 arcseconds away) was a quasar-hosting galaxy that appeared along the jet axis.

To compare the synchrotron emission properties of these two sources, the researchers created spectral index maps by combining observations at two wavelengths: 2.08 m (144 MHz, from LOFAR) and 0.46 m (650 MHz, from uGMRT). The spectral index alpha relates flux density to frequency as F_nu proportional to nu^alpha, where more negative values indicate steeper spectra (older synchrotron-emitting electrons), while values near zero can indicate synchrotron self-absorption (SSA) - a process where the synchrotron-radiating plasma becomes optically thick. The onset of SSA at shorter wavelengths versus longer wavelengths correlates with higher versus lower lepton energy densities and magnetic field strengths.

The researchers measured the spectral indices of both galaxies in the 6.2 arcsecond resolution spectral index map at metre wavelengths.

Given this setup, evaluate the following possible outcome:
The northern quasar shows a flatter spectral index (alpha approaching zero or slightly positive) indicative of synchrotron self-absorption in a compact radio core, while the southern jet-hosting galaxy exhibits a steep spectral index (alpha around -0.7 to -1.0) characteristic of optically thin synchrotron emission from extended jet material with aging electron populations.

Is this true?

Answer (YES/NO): NO